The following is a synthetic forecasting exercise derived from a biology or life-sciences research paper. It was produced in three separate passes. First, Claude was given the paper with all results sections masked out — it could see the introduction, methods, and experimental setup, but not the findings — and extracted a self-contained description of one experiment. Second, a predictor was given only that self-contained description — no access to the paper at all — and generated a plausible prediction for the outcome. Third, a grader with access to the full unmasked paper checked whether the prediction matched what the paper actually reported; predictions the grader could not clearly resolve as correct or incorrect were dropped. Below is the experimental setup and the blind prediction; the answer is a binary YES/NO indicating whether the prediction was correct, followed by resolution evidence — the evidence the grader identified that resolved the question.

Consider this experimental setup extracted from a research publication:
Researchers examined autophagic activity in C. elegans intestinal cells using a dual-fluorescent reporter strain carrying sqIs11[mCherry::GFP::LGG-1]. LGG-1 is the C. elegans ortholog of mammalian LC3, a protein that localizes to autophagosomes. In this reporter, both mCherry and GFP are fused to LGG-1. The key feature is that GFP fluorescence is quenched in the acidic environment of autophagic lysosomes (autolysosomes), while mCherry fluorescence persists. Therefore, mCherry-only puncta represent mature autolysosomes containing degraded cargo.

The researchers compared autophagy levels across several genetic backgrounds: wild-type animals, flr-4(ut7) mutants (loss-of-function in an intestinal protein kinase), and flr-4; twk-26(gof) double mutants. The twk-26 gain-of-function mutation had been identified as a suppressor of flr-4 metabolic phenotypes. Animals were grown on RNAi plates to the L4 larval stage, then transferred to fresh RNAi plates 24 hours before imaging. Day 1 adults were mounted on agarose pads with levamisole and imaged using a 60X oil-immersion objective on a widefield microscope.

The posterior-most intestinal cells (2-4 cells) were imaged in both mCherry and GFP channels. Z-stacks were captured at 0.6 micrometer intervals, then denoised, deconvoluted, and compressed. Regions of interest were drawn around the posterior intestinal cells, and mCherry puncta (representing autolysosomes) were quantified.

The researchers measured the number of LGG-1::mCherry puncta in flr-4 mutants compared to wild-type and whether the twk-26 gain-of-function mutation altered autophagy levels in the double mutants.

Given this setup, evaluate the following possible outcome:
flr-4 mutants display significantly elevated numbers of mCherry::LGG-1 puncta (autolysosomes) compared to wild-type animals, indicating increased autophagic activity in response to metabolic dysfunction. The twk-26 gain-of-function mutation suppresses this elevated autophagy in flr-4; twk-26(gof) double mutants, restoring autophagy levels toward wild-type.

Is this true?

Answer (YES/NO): YES